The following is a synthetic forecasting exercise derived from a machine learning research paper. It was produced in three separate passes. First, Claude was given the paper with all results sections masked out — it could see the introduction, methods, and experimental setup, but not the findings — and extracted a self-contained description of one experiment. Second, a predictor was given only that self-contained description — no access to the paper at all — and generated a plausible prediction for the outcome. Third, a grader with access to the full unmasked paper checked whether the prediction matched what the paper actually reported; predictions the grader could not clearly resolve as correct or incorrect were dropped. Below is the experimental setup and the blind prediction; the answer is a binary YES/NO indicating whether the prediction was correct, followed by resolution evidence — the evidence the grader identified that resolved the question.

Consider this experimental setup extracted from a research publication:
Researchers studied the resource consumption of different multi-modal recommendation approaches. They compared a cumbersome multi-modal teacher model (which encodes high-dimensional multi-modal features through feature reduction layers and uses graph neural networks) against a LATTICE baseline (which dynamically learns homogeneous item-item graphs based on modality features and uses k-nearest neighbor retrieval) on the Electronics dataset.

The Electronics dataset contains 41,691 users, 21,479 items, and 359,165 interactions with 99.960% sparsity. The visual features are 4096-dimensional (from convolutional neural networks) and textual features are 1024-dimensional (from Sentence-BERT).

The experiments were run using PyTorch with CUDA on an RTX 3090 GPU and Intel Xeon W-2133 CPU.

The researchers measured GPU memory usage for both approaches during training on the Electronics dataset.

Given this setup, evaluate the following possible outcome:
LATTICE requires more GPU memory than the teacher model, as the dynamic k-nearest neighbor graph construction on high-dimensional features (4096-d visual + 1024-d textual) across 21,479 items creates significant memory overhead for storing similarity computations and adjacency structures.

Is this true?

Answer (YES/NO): YES